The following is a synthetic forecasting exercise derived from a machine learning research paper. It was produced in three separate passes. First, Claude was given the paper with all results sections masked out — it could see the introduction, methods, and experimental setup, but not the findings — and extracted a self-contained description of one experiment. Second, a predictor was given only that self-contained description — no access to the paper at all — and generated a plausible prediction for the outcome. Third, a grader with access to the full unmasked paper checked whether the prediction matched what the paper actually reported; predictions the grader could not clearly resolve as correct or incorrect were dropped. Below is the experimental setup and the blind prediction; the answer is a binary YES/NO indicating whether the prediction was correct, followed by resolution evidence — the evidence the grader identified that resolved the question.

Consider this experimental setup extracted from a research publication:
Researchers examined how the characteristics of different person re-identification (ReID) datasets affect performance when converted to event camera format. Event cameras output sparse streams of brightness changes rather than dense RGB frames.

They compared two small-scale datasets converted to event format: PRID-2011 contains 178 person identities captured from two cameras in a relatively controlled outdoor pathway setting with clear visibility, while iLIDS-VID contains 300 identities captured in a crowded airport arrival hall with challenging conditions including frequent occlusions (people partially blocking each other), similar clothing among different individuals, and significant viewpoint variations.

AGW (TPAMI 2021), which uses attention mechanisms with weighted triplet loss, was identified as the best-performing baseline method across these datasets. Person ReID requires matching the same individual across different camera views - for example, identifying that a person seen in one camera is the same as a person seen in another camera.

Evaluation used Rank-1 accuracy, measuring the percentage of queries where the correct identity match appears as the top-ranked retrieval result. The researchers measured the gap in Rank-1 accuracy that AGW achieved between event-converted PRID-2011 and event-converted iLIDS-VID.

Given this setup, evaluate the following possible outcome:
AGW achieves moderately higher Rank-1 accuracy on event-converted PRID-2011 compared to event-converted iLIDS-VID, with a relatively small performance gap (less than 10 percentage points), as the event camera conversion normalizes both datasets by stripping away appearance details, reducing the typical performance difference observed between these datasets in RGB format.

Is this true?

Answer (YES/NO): NO